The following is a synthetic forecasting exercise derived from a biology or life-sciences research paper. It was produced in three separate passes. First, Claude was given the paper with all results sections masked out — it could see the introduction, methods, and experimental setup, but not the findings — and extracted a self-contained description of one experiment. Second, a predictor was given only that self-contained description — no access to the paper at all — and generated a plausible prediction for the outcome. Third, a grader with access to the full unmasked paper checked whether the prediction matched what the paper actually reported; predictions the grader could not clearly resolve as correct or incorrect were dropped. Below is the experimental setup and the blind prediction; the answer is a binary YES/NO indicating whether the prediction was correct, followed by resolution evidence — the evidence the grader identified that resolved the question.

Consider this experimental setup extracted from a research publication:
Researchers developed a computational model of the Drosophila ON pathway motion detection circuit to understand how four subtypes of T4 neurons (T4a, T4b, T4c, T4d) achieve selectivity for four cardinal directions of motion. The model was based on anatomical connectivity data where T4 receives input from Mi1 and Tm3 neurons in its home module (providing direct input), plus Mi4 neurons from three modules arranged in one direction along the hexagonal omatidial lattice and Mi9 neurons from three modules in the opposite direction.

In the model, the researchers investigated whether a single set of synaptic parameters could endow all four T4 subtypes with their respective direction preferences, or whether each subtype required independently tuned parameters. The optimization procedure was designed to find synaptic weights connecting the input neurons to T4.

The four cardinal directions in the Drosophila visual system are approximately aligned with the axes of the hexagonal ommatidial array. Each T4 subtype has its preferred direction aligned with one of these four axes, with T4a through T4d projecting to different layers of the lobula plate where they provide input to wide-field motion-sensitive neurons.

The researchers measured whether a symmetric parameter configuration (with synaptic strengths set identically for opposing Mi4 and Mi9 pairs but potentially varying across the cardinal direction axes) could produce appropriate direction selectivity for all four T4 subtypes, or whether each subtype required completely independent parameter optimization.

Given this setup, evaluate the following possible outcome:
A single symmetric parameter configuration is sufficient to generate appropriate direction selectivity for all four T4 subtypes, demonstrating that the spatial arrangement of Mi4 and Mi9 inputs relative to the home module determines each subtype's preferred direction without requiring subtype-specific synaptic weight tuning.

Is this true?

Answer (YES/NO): NO